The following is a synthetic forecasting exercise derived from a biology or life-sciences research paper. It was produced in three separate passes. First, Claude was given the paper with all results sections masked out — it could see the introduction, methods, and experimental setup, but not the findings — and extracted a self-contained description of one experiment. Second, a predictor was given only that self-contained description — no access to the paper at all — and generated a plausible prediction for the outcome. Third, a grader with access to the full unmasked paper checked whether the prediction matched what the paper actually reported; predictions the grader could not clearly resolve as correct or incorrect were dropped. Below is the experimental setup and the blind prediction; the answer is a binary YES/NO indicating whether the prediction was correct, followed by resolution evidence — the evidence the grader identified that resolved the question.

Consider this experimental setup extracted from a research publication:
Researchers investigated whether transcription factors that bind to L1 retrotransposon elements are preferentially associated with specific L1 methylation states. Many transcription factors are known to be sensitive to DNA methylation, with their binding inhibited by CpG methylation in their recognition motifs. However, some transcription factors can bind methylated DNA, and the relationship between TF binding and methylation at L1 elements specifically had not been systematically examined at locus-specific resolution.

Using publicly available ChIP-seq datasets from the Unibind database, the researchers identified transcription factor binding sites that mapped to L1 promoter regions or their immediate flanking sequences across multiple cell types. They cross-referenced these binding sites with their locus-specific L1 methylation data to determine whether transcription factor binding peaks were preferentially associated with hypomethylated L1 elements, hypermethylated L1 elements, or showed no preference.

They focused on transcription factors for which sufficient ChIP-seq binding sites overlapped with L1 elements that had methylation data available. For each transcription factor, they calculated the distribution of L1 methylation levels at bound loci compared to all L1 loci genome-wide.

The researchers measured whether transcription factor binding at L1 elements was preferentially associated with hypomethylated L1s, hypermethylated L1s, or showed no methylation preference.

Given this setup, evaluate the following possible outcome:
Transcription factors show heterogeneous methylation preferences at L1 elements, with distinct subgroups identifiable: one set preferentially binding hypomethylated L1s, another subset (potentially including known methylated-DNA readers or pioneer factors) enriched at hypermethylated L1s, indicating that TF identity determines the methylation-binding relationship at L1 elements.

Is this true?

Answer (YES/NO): NO